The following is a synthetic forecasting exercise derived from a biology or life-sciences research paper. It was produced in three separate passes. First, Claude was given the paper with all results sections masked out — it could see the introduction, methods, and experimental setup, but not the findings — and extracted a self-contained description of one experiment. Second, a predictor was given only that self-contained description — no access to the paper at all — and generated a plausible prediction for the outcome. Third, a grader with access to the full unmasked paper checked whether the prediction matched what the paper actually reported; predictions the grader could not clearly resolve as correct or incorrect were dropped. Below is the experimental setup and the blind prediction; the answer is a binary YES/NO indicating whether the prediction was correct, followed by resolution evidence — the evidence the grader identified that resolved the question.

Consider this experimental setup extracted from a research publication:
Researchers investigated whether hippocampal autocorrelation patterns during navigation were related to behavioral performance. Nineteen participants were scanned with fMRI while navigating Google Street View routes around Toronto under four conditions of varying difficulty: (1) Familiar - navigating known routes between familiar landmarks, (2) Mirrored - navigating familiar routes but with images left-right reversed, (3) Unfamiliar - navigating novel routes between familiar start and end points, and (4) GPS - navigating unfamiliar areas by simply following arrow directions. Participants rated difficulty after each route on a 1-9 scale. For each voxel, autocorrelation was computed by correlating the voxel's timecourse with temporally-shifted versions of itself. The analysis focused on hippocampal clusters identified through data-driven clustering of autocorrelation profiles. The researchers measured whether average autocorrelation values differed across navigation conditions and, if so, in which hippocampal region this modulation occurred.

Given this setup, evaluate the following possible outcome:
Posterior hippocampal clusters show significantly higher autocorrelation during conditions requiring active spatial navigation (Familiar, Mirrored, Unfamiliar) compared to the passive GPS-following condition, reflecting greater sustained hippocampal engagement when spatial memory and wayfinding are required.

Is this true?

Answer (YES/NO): NO